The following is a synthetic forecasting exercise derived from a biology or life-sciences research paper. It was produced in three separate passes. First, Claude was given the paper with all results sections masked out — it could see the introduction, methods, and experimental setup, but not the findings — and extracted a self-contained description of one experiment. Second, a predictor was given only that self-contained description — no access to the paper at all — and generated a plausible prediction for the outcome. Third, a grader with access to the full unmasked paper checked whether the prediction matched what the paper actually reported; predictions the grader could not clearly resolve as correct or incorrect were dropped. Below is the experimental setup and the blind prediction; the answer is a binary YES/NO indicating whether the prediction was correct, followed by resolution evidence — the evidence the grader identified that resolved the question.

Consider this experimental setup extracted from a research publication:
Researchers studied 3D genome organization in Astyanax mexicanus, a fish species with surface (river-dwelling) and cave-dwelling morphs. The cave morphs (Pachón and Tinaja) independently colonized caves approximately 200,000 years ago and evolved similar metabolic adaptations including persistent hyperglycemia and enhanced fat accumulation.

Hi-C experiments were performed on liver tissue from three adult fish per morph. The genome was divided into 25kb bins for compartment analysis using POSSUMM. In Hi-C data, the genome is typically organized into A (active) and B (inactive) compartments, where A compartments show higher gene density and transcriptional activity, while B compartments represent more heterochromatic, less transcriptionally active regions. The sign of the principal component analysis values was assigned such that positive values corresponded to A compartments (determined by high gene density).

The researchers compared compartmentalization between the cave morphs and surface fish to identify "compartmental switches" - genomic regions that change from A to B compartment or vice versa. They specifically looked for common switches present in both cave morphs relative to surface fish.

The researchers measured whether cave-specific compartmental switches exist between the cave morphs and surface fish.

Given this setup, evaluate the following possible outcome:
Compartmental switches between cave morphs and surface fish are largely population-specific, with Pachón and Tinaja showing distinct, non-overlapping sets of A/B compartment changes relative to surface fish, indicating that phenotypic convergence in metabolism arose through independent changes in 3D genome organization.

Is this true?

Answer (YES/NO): NO